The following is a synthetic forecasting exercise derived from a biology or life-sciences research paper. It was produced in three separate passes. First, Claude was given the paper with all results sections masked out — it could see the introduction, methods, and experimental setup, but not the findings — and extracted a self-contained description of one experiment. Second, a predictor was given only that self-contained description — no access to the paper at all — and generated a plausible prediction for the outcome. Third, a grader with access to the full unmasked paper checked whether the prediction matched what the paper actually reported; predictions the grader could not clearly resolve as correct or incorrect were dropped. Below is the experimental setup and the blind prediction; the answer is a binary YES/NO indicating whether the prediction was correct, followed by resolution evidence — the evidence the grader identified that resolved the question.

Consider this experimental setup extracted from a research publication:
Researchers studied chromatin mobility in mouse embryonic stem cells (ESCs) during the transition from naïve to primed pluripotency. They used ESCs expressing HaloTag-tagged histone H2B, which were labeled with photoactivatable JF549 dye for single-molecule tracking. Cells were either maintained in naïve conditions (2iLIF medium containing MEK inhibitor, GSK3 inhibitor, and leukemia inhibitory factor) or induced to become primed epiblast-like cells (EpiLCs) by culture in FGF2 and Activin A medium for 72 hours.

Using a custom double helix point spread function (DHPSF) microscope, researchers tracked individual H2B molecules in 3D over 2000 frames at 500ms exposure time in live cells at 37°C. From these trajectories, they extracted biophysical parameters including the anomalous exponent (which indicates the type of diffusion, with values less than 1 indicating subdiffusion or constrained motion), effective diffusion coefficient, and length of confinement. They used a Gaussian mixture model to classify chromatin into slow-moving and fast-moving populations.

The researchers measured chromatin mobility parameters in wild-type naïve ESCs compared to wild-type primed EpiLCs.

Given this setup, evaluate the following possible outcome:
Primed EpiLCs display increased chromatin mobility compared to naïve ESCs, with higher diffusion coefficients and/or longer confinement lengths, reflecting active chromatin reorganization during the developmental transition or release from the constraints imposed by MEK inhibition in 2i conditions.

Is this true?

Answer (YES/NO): YES